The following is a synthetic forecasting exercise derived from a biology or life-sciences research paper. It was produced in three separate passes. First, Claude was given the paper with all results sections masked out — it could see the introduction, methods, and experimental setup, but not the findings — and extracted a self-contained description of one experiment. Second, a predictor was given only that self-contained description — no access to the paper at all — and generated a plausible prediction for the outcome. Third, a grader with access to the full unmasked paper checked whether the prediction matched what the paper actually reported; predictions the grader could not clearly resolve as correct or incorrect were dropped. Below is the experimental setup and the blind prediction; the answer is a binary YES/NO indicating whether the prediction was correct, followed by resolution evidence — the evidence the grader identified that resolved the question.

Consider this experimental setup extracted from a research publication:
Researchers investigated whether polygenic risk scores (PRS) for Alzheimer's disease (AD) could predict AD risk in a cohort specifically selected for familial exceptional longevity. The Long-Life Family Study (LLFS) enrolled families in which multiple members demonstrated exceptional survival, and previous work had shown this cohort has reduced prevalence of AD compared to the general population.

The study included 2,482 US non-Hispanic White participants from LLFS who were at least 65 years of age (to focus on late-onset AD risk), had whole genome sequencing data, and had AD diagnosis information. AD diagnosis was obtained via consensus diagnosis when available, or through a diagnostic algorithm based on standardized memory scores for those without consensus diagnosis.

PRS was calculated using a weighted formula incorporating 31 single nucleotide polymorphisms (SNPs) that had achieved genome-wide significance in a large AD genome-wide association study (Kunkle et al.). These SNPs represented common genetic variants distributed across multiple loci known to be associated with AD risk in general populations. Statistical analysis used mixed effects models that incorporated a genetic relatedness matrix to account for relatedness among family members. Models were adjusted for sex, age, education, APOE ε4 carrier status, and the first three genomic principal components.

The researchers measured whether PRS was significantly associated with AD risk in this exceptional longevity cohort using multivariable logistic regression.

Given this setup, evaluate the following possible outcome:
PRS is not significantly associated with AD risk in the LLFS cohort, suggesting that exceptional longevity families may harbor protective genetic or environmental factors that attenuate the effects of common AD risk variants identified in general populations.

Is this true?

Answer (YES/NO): NO